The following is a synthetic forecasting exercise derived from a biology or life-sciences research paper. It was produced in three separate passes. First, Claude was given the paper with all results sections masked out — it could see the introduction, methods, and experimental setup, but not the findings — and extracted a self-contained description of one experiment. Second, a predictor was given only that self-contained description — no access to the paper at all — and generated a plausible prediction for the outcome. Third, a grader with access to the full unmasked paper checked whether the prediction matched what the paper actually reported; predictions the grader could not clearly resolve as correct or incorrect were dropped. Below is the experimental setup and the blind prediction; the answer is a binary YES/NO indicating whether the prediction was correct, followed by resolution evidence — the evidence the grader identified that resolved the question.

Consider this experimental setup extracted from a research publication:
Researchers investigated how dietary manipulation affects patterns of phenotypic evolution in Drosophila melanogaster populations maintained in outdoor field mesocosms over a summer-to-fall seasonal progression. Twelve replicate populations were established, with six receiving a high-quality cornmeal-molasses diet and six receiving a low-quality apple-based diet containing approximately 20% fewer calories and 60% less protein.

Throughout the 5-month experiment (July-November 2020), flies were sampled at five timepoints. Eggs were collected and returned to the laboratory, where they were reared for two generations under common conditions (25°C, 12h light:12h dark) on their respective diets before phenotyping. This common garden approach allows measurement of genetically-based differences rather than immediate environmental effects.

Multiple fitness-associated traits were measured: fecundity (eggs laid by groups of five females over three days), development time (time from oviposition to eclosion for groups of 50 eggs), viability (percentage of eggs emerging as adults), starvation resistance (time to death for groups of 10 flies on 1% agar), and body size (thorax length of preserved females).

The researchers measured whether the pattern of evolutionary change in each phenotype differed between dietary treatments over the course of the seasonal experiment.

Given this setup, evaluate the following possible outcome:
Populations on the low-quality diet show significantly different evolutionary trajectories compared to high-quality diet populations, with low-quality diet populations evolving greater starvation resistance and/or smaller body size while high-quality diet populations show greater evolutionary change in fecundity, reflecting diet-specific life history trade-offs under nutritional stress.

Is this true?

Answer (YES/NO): NO